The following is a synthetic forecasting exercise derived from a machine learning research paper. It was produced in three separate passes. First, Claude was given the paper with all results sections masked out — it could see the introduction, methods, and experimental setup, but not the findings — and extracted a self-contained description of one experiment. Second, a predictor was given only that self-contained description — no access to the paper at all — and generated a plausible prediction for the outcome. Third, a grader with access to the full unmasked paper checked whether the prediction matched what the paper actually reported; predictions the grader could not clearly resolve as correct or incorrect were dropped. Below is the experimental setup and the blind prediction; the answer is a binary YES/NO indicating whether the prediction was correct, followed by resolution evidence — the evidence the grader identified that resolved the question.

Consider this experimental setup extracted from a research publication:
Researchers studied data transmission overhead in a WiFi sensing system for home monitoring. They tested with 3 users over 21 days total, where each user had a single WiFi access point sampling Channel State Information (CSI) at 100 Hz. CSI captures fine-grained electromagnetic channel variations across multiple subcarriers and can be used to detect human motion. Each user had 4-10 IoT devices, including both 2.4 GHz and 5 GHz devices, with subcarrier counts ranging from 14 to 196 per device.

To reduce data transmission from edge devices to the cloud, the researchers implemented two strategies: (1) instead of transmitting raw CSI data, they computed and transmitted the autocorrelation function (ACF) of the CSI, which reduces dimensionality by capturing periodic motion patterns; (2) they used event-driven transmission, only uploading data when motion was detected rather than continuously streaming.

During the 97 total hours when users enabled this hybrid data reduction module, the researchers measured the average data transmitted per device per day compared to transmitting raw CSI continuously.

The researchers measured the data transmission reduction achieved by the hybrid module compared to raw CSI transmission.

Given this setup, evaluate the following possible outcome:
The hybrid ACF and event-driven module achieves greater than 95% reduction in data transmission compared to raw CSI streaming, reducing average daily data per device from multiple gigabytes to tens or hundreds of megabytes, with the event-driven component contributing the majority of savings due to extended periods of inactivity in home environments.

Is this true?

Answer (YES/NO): NO